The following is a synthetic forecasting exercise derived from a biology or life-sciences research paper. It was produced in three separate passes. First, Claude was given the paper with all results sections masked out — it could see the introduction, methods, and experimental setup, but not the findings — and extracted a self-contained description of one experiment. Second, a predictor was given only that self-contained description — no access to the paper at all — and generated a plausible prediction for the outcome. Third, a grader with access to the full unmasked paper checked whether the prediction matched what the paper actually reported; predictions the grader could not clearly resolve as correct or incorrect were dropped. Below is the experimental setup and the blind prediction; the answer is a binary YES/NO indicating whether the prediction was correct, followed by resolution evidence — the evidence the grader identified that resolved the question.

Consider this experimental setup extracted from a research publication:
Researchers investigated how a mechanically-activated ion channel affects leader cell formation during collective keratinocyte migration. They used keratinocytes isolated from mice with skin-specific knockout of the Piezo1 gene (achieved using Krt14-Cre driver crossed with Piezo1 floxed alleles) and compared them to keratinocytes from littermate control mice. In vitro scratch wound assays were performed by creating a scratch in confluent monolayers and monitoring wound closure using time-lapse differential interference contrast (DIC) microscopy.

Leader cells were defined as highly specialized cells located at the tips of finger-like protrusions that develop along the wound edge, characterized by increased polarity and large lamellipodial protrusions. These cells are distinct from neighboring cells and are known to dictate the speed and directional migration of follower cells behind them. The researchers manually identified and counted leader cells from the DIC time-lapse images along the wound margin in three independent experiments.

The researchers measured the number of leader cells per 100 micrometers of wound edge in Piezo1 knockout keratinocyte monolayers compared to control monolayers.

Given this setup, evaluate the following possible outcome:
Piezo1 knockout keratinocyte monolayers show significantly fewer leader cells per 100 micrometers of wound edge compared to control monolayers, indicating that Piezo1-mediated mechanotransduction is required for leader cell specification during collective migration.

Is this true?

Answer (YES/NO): NO